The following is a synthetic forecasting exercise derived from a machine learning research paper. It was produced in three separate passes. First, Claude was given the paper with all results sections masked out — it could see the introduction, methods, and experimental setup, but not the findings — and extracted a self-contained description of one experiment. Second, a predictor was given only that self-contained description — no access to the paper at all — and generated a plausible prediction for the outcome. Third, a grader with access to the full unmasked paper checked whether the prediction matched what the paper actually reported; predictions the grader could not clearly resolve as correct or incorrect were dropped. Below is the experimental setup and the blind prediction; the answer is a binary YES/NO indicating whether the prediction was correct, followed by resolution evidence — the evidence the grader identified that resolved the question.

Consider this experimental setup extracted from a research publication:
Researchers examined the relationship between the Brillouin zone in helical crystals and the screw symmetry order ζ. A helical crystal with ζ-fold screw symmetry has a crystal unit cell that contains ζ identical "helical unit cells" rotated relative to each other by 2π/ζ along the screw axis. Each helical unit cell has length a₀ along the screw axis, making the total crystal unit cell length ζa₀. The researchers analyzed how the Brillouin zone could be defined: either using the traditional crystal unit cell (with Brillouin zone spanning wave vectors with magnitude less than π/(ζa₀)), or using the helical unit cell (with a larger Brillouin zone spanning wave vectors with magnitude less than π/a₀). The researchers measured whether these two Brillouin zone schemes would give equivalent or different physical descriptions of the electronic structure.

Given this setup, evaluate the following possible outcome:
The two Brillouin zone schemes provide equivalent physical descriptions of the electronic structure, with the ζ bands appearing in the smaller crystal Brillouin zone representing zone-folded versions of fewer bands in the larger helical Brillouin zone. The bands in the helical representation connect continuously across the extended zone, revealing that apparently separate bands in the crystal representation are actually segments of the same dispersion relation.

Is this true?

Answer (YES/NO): YES